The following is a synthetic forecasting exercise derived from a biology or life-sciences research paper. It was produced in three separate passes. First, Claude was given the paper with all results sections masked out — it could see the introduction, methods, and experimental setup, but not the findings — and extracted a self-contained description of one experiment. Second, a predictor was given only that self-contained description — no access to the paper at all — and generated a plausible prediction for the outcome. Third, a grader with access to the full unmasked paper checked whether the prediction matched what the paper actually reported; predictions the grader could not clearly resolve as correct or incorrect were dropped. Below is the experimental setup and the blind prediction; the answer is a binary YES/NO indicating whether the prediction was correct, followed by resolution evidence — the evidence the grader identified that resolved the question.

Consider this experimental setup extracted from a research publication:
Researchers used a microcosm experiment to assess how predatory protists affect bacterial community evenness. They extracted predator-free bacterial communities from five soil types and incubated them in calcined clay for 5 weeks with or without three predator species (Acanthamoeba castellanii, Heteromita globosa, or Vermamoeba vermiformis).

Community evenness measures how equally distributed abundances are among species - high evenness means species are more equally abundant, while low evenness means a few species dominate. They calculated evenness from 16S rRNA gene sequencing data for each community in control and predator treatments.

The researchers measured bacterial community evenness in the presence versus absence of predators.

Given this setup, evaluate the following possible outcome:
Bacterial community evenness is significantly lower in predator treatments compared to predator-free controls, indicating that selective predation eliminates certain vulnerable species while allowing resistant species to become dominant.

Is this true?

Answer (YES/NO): NO